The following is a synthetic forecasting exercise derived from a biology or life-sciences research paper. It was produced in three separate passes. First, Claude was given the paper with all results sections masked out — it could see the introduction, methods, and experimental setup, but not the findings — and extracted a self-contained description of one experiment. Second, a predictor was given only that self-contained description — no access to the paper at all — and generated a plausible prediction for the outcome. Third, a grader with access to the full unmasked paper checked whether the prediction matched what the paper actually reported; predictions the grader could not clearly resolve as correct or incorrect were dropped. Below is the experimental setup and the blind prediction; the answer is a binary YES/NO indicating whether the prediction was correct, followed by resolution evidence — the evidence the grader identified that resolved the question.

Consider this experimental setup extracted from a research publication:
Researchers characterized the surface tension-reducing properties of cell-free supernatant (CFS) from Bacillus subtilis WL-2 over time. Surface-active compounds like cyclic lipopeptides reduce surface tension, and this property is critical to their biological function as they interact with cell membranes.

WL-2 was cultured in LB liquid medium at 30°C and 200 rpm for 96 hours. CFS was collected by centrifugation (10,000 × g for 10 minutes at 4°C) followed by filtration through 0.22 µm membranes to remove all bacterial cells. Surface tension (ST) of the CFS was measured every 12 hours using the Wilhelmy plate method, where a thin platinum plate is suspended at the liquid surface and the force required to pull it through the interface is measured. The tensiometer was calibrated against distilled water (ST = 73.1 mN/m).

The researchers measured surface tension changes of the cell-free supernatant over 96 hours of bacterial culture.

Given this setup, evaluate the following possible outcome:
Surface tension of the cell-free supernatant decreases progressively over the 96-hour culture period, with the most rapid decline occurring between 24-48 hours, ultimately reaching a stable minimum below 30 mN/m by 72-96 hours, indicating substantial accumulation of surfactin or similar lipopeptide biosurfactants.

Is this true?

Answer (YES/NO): NO